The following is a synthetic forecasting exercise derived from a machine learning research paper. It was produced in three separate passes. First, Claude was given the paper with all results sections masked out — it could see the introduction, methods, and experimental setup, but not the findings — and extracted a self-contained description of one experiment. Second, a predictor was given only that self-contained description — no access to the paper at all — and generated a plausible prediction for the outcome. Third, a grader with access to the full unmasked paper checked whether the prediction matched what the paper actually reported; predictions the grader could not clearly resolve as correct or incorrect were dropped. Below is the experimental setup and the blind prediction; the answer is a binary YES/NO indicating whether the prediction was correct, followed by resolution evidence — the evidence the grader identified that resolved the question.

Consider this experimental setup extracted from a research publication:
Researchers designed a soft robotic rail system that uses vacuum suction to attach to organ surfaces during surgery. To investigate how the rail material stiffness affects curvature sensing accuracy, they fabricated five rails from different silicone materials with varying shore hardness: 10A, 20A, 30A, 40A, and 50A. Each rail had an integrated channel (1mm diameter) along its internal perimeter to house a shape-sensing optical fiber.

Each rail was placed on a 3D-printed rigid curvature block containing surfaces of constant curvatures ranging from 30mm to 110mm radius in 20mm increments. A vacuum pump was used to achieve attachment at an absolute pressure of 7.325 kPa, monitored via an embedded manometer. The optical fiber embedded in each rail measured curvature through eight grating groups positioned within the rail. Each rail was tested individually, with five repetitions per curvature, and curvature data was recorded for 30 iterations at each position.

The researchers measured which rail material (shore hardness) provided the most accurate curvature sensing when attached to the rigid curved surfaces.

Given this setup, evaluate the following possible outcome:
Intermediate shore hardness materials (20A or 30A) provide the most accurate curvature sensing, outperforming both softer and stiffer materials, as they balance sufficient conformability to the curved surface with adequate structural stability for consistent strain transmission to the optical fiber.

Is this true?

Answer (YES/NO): NO